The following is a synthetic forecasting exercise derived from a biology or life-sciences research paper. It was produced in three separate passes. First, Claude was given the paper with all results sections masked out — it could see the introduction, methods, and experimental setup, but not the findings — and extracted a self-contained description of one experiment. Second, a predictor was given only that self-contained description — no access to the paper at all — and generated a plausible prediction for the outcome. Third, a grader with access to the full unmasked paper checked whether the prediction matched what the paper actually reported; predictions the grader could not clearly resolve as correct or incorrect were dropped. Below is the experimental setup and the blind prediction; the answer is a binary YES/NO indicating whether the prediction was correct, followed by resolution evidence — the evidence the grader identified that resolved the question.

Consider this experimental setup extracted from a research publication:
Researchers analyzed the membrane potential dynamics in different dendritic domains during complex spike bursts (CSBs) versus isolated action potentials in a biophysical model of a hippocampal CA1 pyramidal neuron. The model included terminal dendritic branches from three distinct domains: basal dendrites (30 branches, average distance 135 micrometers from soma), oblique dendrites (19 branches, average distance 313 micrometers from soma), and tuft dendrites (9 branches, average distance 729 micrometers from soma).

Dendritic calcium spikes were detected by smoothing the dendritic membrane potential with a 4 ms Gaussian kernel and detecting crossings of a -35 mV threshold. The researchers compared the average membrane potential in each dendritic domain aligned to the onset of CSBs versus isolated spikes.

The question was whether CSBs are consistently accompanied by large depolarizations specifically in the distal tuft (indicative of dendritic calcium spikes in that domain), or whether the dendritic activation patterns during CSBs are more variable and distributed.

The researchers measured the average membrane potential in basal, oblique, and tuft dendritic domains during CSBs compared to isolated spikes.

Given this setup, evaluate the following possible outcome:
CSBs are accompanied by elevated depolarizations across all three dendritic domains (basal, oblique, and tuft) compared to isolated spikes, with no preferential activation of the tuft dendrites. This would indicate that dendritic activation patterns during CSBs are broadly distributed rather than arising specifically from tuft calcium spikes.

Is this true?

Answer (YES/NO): NO